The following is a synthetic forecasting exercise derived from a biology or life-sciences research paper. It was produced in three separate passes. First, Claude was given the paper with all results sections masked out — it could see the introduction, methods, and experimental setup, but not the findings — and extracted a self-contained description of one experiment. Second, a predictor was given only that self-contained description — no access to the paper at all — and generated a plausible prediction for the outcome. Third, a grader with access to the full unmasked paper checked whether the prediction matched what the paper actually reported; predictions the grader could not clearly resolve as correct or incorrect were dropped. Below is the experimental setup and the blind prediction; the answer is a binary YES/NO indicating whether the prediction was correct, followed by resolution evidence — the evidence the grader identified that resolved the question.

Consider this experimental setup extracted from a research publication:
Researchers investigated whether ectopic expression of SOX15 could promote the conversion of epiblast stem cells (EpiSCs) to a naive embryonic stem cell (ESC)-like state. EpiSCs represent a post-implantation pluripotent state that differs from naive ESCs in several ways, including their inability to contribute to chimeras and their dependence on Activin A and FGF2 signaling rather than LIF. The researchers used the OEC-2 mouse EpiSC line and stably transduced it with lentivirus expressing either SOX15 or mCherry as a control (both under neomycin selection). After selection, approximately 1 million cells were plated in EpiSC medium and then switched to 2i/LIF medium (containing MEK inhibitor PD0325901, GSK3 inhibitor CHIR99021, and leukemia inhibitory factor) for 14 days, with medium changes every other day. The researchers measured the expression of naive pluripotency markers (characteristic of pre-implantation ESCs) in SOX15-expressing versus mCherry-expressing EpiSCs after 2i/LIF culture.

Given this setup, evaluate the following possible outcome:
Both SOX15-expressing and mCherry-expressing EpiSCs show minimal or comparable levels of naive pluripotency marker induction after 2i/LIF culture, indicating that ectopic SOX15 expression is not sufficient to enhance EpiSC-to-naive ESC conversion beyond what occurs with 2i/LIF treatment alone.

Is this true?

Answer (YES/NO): NO